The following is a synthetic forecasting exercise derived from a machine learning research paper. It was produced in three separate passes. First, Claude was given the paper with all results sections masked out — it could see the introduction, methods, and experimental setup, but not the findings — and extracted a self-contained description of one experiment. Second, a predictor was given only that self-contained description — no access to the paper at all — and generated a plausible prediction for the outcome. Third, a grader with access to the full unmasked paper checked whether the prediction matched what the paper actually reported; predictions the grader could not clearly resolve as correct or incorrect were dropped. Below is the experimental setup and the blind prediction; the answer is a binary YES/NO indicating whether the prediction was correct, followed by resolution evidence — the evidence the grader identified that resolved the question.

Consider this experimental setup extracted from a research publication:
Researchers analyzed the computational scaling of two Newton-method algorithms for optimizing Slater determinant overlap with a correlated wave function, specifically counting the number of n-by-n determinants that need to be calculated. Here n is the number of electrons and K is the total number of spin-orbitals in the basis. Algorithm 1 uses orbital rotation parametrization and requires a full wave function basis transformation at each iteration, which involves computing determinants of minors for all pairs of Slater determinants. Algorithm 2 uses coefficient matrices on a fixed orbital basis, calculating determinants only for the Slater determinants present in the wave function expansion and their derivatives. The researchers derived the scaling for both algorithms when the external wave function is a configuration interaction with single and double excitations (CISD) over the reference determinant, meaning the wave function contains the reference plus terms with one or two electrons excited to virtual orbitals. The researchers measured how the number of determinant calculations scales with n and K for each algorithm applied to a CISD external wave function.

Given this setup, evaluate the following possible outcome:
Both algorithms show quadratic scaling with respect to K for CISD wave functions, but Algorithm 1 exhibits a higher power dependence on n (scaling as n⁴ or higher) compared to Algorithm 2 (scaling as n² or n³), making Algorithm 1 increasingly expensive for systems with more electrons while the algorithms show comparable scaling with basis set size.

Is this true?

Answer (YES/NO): NO